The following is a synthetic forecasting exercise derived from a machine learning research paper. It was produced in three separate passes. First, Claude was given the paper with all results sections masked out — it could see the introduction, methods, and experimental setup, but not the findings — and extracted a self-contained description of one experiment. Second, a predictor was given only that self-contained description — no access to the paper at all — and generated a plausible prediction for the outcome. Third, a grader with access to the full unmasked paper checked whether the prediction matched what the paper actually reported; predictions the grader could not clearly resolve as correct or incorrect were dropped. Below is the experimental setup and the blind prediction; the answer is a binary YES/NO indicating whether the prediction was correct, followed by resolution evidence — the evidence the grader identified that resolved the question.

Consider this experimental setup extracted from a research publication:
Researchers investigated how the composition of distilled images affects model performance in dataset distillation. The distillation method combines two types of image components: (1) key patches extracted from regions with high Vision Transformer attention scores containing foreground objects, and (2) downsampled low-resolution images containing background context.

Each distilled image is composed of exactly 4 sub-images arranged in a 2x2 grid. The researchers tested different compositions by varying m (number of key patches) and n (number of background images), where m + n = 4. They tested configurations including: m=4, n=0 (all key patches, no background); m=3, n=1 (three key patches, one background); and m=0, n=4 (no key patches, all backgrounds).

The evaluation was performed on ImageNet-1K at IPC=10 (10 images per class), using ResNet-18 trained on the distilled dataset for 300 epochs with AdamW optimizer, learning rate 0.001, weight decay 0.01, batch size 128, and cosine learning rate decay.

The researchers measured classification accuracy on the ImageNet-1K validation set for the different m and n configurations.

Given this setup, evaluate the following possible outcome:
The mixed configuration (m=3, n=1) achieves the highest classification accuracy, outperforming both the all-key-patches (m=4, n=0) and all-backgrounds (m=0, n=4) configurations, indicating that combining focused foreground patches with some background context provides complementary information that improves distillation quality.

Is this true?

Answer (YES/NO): YES